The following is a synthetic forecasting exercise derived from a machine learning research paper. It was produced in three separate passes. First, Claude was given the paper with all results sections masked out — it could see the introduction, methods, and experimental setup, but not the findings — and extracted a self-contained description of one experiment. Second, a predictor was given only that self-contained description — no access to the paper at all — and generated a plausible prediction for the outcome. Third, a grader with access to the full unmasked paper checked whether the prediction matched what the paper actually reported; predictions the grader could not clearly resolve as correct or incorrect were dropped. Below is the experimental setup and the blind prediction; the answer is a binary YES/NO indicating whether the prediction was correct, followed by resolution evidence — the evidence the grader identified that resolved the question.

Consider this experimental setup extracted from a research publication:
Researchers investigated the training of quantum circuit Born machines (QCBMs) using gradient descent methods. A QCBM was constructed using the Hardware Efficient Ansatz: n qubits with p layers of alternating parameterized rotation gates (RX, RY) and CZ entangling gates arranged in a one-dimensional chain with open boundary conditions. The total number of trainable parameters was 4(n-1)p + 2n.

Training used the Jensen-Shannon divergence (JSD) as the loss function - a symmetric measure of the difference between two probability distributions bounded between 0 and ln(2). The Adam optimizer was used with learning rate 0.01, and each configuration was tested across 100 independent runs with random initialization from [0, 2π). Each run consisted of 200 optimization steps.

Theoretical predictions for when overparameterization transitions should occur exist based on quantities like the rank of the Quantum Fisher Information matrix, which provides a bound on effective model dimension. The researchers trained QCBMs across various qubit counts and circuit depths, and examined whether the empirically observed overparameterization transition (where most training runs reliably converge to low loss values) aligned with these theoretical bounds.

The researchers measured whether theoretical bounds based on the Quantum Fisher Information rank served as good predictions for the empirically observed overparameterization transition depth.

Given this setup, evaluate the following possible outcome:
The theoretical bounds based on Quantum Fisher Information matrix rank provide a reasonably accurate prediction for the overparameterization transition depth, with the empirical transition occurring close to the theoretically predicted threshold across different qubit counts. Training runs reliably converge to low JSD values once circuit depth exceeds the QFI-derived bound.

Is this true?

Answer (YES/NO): NO